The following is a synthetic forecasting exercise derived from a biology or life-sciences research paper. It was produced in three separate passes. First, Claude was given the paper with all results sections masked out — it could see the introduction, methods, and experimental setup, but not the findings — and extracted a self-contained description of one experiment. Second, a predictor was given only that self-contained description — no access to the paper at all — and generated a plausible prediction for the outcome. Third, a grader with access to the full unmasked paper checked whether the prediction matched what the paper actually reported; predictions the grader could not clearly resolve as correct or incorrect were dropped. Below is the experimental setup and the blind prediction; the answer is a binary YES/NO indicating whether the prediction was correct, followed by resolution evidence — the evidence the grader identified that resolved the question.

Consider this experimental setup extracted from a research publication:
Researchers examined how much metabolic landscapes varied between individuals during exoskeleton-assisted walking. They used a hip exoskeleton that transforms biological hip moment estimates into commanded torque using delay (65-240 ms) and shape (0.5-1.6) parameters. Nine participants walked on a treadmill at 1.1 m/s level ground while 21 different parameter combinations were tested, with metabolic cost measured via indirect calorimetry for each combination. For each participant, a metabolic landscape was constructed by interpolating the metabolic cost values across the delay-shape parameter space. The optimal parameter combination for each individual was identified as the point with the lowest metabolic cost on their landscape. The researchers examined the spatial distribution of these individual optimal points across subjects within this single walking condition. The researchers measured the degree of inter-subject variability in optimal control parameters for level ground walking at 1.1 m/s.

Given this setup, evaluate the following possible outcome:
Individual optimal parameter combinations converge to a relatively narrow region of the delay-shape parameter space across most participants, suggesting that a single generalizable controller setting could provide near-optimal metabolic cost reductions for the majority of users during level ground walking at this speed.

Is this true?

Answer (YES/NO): NO